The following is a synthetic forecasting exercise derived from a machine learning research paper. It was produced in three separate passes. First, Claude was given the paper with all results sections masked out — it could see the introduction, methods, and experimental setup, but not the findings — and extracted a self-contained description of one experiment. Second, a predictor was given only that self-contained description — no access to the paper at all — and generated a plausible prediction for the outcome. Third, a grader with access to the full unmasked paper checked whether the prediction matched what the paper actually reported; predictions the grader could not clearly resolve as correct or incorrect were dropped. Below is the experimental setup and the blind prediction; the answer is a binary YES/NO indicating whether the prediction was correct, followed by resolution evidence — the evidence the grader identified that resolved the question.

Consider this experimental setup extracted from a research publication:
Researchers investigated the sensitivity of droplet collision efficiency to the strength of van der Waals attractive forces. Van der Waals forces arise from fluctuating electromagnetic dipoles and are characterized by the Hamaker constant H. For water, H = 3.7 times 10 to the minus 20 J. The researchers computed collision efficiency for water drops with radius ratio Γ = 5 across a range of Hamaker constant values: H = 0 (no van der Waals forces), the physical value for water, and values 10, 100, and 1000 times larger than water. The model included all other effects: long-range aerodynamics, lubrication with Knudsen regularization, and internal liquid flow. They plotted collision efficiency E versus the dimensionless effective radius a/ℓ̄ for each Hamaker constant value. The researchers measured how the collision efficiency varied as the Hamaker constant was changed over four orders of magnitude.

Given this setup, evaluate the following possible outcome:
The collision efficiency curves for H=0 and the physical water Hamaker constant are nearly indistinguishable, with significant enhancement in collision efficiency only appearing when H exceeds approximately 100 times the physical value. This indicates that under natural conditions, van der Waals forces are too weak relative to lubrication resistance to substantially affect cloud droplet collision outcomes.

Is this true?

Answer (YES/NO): NO